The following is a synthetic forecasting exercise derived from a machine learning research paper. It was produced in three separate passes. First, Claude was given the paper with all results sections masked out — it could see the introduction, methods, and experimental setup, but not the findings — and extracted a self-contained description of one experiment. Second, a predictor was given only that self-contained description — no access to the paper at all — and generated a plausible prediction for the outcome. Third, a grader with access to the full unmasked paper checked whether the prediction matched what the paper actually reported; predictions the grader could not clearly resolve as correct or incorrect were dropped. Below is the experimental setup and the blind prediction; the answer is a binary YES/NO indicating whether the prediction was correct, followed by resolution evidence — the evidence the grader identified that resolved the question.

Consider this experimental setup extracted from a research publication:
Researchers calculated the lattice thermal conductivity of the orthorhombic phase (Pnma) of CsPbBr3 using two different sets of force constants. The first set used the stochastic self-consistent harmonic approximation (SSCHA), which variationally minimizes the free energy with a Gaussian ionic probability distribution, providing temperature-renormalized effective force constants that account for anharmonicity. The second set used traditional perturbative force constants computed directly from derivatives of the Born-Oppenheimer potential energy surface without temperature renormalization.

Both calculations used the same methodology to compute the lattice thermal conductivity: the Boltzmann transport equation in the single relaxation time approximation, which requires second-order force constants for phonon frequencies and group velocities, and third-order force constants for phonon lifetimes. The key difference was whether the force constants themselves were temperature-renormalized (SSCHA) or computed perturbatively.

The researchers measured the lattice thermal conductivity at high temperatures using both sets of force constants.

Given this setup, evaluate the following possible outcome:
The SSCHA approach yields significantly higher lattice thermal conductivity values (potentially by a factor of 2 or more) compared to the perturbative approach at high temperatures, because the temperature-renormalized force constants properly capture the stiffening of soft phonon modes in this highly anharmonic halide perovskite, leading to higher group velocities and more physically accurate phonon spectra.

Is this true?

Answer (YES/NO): NO